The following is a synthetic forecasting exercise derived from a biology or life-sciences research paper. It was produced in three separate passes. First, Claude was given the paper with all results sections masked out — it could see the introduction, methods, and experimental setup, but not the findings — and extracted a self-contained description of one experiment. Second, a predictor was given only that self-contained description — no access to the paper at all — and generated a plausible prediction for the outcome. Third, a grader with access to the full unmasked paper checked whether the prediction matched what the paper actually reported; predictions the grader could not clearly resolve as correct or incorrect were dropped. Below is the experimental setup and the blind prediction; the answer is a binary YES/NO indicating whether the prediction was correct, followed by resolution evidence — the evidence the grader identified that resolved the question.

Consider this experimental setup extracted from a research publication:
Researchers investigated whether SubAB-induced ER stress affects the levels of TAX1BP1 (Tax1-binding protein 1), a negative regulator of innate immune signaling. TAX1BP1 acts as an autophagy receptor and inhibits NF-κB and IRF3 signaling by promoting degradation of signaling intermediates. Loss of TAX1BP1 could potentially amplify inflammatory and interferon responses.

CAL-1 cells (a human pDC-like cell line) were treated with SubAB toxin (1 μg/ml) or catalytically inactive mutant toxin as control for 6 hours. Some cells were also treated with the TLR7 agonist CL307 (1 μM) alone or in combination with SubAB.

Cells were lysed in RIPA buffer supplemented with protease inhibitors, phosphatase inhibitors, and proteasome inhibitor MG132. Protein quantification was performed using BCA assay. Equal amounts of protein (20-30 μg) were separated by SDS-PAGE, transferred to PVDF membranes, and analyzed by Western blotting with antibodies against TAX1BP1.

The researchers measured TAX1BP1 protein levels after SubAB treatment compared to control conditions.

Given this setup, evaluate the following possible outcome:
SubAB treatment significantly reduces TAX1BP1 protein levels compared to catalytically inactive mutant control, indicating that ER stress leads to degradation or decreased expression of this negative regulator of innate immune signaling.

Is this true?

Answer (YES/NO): YES